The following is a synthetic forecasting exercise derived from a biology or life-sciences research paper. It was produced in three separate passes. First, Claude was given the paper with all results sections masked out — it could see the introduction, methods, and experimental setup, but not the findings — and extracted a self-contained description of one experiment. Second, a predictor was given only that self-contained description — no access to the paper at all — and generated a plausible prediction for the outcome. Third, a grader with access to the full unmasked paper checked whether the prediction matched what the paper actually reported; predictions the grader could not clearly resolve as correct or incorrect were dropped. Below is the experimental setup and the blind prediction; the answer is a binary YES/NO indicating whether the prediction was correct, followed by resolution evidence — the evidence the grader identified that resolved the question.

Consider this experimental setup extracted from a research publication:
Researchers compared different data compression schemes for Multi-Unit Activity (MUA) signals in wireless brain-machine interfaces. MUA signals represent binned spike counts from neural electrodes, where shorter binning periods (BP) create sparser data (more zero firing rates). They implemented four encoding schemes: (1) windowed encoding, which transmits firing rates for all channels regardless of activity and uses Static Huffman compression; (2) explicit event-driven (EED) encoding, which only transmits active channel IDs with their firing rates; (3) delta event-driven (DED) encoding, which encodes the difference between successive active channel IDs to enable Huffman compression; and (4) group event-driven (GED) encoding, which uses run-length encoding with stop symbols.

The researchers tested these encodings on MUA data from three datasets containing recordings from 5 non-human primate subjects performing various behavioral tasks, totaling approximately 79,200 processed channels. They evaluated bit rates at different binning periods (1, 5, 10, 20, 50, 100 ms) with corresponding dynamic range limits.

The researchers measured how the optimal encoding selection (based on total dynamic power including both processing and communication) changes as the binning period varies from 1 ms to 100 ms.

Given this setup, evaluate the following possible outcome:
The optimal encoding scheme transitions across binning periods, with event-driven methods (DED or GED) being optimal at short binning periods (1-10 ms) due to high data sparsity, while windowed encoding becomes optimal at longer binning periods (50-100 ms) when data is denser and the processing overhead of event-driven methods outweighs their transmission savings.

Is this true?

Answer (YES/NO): YES